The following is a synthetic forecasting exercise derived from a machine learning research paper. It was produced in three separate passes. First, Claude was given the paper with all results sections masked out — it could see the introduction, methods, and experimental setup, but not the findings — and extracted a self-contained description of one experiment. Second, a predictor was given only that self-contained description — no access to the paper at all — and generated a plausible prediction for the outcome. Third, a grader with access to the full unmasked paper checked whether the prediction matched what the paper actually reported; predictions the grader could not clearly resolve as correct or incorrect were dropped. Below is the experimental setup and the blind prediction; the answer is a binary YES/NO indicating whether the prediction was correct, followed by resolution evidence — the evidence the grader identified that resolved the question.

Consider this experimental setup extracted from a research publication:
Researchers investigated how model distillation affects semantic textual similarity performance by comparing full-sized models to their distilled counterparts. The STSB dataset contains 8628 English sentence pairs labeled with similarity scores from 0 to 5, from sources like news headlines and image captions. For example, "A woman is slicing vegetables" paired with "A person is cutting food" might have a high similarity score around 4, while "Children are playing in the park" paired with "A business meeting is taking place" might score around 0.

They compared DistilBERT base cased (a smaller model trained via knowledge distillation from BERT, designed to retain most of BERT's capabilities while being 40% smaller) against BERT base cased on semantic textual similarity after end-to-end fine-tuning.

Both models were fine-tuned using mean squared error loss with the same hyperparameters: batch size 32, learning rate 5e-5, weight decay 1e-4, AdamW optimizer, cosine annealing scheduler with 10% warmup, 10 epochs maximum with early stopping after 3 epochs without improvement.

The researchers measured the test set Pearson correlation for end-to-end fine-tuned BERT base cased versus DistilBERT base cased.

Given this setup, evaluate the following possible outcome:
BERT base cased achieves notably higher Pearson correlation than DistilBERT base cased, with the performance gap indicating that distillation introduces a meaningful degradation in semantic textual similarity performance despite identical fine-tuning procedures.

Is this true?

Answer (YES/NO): YES